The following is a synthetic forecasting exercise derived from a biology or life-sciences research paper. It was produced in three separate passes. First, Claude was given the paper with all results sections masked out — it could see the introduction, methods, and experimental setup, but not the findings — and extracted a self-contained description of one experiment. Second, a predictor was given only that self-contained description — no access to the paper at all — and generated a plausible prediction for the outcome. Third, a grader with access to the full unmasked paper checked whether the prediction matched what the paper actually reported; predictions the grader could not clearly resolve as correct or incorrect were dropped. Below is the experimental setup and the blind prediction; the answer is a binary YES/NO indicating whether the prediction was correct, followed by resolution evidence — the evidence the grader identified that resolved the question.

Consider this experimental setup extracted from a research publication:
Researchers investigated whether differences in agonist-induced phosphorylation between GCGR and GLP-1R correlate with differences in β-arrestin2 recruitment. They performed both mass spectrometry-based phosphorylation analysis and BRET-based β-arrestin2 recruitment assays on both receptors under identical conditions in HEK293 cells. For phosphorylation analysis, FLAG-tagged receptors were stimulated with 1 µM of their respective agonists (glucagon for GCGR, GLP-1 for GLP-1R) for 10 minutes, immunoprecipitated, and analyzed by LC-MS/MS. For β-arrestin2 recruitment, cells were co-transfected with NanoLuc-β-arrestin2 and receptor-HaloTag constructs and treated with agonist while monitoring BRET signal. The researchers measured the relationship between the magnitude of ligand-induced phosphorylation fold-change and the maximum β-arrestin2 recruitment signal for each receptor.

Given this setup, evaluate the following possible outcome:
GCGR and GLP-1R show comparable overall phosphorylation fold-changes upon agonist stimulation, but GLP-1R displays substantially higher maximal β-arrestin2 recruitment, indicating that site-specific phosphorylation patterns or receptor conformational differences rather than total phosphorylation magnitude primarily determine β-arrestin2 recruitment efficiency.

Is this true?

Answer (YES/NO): NO